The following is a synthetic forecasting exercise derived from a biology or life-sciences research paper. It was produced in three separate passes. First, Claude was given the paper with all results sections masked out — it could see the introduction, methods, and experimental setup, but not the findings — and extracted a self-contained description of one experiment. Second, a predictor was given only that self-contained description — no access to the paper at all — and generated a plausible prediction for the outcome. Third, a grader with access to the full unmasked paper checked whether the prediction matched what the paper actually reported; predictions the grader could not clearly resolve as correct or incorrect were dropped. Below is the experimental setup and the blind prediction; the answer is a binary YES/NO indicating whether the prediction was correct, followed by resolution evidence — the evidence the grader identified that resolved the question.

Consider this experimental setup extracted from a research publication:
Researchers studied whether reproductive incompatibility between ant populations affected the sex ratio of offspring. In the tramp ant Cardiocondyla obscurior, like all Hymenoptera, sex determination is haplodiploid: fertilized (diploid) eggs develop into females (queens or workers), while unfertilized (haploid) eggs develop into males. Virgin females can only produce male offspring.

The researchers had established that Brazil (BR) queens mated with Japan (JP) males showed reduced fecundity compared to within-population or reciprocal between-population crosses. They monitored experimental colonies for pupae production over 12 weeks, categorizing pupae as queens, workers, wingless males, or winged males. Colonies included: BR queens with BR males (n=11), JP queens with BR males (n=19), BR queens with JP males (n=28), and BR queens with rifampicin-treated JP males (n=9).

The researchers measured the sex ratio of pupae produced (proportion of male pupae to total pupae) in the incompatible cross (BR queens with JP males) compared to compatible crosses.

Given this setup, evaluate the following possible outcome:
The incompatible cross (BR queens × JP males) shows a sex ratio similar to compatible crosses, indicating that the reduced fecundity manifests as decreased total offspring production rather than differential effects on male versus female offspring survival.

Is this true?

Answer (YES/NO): NO